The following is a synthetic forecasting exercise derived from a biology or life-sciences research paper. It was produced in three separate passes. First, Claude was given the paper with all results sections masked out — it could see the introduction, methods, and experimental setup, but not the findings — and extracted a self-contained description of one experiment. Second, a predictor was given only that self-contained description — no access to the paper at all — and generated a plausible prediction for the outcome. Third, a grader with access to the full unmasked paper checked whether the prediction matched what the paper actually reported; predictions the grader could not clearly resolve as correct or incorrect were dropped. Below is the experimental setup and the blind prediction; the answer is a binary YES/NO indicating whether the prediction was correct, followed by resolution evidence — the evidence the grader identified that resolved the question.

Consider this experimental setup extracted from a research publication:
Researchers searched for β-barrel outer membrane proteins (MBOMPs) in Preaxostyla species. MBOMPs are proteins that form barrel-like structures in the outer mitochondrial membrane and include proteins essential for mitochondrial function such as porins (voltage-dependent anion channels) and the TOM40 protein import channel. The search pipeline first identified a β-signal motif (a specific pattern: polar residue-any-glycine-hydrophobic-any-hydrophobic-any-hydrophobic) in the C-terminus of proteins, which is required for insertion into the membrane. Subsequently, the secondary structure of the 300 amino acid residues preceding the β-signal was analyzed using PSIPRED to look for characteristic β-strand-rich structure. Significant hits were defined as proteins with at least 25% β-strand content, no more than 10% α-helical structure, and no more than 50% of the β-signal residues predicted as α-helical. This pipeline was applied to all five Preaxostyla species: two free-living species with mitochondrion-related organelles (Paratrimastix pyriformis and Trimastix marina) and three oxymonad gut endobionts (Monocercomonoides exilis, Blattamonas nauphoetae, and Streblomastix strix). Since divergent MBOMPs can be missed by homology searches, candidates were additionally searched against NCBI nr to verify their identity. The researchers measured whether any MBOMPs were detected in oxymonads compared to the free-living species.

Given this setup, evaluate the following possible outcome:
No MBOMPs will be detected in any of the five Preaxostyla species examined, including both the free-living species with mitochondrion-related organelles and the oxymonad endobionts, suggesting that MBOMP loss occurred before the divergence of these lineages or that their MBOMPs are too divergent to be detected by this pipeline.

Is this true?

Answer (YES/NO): NO